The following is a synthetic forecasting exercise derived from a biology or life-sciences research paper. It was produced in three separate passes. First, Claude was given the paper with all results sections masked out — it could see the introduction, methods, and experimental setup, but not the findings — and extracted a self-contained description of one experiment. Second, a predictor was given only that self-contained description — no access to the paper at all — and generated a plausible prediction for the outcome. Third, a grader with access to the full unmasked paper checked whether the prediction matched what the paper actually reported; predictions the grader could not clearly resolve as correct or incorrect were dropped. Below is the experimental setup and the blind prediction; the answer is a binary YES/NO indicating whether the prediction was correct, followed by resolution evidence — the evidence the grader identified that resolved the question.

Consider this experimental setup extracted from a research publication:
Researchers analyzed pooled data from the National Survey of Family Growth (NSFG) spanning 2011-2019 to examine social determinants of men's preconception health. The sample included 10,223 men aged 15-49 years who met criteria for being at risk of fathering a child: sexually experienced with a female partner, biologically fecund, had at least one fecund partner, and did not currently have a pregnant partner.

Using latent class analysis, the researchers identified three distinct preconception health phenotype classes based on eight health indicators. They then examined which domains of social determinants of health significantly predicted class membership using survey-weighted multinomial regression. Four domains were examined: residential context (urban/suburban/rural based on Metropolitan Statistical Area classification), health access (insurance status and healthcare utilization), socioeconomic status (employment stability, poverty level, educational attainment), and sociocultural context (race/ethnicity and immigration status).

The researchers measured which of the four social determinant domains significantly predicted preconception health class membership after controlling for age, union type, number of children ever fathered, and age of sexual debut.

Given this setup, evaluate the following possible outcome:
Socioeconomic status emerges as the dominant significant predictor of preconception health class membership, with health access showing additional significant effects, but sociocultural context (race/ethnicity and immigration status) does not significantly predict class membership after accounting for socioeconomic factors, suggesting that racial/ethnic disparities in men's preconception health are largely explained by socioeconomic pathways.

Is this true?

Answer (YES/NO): NO